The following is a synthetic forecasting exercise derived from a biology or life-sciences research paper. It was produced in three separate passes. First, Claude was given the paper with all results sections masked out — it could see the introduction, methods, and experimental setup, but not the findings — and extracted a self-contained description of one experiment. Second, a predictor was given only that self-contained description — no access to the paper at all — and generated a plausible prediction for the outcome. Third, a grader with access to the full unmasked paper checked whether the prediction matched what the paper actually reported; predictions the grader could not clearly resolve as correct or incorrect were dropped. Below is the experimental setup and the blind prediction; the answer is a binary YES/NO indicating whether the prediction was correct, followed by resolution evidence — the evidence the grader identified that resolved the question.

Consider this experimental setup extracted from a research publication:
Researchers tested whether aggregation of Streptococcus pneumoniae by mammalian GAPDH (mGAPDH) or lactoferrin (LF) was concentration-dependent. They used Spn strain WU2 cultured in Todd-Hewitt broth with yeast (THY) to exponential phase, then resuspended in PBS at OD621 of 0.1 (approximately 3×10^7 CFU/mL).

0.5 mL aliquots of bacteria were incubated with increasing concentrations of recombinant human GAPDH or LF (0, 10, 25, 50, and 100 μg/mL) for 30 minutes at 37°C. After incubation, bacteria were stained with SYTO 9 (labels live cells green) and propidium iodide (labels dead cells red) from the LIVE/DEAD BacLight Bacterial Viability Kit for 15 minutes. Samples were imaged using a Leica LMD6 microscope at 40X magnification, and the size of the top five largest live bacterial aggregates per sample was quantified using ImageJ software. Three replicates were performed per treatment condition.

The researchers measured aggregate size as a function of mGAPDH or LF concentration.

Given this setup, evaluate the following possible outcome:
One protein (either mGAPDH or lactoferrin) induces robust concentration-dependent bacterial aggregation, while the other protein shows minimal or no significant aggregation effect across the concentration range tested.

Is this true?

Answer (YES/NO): NO